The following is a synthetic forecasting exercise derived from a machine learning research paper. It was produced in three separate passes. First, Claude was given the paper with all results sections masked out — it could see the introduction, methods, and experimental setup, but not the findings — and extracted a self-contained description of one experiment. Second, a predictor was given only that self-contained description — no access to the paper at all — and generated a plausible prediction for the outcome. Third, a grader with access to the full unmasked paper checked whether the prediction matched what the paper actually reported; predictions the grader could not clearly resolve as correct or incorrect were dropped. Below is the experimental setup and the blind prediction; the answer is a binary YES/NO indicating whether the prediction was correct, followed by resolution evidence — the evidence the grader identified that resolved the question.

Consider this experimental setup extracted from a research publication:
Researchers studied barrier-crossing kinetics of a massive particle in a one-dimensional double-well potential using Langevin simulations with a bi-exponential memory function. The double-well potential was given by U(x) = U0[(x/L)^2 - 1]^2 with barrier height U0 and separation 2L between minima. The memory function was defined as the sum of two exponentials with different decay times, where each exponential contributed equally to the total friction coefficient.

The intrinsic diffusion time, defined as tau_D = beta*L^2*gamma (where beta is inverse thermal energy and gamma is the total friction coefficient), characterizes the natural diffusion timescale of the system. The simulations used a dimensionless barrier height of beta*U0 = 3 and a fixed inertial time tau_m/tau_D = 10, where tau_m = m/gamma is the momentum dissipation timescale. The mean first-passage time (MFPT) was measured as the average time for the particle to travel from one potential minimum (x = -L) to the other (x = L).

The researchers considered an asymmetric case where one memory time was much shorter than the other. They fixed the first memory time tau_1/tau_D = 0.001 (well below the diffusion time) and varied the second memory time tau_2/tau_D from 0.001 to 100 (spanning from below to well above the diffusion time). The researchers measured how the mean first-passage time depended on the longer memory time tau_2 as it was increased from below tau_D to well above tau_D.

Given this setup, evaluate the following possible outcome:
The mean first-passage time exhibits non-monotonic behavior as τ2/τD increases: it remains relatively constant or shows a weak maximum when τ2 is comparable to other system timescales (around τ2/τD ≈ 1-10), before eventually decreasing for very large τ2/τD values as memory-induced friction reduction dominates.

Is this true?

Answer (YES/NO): NO